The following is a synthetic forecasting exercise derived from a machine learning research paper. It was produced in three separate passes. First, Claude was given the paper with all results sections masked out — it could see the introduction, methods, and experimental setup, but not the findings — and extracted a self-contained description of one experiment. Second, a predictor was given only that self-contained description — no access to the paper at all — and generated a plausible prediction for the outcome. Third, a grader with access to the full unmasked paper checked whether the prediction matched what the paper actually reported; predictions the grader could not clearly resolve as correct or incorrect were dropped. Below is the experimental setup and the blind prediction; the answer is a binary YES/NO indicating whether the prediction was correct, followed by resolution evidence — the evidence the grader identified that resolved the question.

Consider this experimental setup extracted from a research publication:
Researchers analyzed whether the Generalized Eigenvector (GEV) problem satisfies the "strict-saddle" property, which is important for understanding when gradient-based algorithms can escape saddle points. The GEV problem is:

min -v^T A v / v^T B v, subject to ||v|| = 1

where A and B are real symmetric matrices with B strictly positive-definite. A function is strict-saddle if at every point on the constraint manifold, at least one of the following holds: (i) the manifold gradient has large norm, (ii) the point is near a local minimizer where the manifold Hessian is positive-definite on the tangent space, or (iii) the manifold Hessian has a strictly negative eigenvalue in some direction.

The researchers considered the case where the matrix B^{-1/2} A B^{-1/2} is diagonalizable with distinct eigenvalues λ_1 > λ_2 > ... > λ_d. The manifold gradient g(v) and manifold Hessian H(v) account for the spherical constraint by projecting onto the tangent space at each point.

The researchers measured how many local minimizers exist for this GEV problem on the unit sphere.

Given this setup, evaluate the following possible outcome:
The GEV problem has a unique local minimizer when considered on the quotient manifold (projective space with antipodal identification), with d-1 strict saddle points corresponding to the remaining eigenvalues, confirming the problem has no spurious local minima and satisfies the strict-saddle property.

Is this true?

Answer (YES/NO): NO